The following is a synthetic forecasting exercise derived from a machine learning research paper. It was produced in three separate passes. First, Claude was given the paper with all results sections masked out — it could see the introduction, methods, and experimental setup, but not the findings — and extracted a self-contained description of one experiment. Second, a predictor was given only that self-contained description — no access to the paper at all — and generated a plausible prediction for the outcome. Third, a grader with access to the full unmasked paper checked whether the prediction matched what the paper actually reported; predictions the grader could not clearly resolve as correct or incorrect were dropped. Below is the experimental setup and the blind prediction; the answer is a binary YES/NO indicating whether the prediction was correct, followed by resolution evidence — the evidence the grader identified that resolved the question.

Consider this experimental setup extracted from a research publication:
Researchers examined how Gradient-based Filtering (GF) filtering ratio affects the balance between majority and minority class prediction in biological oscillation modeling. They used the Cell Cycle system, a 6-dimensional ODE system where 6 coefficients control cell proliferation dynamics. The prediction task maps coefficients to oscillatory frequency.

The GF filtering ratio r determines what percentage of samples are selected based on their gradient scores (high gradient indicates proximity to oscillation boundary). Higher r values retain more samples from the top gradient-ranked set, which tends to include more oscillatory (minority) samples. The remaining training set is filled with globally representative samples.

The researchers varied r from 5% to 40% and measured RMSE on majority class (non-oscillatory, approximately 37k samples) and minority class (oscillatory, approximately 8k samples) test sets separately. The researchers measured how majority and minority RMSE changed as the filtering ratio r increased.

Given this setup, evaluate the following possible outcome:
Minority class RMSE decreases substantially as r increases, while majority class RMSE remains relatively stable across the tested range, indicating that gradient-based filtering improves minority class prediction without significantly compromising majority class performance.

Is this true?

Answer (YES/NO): NO